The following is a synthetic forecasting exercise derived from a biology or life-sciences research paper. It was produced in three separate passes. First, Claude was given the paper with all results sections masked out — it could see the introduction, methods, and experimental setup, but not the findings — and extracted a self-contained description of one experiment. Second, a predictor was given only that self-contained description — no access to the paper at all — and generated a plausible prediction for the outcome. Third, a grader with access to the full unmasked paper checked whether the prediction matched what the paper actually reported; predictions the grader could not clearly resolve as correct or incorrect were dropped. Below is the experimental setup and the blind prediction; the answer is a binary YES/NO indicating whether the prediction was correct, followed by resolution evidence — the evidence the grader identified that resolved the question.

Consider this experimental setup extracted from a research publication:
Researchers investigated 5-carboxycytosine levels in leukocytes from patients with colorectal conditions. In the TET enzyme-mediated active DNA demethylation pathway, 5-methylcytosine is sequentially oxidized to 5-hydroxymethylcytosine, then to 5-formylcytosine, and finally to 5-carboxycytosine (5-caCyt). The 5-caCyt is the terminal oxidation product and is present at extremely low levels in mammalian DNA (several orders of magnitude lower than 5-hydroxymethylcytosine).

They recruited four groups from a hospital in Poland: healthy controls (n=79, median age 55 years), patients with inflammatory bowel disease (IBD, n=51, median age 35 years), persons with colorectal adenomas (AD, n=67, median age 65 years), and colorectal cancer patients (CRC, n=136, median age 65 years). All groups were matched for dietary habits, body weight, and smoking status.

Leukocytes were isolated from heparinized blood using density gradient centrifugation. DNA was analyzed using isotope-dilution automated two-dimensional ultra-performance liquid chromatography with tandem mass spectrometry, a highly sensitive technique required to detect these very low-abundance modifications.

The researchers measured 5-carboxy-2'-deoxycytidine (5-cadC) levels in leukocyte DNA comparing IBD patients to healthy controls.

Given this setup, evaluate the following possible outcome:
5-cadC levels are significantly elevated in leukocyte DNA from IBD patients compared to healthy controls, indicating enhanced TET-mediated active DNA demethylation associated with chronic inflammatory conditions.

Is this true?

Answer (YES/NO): NO